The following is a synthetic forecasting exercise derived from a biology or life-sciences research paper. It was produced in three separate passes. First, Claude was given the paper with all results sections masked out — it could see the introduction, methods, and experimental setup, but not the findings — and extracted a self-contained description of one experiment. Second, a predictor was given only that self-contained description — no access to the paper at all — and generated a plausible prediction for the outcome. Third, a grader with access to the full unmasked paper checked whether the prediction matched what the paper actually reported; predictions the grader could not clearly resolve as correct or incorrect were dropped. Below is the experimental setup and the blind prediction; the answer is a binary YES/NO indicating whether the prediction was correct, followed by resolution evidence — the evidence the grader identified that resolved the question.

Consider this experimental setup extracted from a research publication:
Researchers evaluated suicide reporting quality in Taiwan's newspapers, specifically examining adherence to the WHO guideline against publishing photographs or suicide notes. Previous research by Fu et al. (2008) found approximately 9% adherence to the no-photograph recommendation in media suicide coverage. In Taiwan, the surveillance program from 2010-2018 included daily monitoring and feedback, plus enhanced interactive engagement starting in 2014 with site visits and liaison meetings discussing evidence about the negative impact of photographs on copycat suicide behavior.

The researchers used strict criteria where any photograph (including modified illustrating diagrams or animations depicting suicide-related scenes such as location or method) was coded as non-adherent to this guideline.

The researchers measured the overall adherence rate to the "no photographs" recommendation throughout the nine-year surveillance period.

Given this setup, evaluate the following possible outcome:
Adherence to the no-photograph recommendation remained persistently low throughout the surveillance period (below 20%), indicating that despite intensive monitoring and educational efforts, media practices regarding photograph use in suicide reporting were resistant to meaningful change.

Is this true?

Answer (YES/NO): NO